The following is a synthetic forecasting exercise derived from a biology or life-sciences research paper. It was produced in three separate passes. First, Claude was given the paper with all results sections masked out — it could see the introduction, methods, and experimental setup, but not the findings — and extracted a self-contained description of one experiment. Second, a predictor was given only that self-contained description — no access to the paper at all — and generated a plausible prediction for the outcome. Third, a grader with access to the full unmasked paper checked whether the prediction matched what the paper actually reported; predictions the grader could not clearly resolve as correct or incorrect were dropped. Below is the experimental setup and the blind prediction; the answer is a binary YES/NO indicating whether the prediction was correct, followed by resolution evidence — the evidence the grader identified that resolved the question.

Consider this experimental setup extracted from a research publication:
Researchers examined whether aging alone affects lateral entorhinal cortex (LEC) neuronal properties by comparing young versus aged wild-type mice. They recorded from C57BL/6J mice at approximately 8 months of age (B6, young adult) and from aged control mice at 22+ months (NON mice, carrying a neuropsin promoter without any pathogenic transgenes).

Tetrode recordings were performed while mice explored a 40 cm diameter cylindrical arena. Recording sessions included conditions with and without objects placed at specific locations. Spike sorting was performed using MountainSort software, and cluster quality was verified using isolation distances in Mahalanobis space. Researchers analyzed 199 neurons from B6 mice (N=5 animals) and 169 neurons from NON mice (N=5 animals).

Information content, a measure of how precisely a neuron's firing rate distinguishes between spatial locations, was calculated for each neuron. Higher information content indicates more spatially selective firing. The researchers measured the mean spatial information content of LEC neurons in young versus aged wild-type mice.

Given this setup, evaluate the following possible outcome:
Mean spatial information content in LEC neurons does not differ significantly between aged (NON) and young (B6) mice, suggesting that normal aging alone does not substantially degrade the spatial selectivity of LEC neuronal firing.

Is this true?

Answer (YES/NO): YES